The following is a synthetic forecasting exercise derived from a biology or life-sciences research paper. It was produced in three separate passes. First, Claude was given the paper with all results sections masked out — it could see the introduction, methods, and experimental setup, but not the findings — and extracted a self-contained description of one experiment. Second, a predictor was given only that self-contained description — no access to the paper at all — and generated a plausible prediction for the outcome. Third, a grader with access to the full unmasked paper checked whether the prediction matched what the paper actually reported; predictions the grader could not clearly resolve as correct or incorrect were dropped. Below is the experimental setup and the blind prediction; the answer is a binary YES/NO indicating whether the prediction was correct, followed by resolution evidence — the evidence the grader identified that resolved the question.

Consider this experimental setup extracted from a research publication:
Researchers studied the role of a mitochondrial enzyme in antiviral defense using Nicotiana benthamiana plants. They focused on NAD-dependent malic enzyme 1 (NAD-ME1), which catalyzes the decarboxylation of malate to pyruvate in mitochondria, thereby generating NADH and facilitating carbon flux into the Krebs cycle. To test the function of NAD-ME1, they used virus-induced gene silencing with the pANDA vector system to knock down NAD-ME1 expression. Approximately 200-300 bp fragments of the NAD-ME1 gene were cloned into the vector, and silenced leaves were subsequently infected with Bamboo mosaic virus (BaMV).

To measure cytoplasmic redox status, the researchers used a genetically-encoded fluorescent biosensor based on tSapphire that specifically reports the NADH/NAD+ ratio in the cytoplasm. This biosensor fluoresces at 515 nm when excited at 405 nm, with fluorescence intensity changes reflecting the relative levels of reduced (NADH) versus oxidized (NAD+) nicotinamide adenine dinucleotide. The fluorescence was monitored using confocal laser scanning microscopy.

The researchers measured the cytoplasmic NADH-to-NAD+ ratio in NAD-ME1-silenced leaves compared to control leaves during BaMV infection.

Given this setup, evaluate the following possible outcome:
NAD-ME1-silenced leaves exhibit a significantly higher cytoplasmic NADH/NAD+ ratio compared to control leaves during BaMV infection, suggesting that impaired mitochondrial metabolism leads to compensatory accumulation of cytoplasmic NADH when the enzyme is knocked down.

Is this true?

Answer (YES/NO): YES